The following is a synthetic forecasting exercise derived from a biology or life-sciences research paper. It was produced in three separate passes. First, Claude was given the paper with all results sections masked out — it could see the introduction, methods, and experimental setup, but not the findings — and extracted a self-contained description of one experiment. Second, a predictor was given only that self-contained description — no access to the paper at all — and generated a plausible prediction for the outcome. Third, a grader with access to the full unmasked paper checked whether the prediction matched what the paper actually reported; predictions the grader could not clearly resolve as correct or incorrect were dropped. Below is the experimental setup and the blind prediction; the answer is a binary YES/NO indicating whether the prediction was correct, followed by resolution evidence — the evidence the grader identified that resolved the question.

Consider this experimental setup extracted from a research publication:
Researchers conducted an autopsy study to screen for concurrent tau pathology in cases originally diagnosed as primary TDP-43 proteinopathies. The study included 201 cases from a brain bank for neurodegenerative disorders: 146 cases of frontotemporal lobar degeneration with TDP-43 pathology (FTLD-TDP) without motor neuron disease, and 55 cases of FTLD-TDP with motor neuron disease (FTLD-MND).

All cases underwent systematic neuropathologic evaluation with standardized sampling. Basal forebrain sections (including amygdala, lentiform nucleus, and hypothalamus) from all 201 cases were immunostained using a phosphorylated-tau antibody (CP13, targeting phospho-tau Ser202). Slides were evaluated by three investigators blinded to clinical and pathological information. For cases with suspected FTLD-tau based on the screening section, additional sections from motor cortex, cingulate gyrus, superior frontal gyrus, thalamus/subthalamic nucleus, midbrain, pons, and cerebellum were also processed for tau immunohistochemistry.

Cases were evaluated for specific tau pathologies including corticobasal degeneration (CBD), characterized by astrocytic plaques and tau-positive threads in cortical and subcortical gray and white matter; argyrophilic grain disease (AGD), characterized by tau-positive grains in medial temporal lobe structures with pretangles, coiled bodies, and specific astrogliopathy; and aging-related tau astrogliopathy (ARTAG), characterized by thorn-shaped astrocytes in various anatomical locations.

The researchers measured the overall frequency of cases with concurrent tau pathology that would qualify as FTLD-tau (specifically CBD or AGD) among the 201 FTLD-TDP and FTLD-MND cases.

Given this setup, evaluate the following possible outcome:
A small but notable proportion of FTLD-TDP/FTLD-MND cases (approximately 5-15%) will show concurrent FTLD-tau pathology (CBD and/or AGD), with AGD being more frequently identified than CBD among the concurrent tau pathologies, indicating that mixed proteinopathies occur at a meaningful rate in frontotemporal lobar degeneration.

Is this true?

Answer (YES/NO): NO